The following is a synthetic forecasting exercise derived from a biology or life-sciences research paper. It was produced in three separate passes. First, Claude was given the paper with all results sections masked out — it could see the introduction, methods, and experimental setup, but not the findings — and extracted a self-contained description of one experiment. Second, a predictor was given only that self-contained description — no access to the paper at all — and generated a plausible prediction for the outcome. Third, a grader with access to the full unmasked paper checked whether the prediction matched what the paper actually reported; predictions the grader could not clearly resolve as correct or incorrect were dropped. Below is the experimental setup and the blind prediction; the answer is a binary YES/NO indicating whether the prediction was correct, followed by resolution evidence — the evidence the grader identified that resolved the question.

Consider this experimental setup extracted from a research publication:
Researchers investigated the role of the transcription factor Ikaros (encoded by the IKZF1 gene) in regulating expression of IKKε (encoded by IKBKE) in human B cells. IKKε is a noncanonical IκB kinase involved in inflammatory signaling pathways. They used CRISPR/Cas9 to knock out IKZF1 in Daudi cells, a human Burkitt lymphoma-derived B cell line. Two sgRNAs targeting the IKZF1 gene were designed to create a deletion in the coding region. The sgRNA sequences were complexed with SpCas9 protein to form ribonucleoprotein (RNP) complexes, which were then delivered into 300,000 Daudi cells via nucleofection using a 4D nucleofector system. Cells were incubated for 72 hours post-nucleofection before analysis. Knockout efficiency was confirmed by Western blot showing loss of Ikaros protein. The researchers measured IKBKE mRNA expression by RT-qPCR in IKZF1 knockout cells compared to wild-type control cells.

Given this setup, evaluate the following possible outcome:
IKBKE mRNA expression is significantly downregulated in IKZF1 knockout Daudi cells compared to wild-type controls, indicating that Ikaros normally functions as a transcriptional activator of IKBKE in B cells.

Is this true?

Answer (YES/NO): NO